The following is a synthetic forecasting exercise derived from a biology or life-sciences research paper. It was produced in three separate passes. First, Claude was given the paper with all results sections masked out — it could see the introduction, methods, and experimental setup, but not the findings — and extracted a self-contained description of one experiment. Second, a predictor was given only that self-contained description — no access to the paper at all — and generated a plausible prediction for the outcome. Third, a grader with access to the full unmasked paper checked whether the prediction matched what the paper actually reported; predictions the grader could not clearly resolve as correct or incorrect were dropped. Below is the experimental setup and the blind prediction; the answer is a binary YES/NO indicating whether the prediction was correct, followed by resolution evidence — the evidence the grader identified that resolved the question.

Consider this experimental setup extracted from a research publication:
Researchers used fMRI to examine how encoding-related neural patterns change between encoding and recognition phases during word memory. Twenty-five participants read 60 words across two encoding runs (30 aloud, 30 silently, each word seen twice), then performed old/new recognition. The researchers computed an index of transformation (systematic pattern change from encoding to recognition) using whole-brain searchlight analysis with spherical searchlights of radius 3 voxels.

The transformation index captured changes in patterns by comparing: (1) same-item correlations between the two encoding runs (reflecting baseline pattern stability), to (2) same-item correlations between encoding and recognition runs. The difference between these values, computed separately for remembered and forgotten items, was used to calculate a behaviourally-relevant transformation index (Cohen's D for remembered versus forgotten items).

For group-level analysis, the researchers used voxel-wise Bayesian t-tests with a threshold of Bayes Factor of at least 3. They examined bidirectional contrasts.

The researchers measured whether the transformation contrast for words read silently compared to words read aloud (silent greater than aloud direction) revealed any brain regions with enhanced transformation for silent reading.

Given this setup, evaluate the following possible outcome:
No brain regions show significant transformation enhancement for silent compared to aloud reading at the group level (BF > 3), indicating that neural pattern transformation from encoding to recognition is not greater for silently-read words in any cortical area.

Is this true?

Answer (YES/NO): YES